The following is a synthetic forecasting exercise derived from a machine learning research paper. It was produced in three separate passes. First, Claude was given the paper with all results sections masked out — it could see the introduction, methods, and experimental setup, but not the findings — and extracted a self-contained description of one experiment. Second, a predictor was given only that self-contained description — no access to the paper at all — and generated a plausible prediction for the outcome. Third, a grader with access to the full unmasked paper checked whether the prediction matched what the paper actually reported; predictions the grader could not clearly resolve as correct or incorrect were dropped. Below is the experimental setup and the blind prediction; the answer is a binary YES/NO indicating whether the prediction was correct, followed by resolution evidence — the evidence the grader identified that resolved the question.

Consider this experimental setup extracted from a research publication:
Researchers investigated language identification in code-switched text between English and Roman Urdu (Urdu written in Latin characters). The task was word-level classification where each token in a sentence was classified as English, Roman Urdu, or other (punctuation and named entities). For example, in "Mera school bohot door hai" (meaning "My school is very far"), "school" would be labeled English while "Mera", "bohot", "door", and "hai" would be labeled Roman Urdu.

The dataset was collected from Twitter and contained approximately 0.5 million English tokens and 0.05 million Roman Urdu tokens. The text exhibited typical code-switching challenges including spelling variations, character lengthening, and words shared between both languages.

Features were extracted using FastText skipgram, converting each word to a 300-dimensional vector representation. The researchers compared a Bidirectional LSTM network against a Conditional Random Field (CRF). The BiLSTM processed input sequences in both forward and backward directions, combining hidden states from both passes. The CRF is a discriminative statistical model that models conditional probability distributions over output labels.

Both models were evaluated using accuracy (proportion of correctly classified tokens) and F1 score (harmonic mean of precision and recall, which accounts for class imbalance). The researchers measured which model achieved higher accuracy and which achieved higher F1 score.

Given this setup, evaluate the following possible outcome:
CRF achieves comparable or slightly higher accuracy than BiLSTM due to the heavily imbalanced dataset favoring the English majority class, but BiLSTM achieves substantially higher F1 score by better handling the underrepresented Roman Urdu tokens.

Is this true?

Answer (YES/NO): NO